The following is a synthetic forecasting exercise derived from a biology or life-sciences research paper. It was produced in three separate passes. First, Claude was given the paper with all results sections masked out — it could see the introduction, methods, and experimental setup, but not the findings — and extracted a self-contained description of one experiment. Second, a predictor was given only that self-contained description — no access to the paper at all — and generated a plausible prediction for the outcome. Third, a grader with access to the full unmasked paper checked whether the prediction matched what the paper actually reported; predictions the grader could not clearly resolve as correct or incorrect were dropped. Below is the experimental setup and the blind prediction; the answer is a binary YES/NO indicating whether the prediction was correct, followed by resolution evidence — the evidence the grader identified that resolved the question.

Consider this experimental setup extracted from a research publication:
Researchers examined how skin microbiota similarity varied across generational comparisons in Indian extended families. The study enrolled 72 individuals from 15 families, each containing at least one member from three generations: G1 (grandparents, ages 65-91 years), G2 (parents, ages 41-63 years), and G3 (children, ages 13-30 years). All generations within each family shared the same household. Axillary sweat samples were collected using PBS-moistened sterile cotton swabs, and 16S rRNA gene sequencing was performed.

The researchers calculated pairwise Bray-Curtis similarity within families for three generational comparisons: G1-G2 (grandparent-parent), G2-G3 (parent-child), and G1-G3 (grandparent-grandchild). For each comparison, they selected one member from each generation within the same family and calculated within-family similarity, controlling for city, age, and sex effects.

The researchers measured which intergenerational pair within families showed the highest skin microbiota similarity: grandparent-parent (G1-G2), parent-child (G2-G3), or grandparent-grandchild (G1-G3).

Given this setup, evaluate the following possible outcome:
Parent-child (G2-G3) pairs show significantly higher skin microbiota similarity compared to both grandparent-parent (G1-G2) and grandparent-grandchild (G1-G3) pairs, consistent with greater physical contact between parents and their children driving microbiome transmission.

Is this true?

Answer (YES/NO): NO